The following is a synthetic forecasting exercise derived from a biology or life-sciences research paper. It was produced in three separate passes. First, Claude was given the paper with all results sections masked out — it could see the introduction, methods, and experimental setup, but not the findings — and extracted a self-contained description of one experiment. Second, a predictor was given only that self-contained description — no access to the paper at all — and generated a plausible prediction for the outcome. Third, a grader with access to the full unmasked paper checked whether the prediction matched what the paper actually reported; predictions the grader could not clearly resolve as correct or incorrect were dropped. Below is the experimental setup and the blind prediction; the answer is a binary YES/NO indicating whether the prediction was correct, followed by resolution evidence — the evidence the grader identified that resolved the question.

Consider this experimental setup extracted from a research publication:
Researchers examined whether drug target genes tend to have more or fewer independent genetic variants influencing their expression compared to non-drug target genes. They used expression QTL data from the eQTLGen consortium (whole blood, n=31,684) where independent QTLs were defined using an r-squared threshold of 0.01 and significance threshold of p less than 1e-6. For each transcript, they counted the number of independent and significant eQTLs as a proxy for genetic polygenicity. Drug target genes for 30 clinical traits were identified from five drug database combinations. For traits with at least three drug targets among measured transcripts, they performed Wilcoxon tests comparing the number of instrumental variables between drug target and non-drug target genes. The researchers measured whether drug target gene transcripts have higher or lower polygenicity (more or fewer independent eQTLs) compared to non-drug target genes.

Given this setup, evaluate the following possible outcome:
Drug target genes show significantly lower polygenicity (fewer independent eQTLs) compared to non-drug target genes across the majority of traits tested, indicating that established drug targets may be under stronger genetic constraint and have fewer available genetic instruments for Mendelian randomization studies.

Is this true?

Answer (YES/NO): NO